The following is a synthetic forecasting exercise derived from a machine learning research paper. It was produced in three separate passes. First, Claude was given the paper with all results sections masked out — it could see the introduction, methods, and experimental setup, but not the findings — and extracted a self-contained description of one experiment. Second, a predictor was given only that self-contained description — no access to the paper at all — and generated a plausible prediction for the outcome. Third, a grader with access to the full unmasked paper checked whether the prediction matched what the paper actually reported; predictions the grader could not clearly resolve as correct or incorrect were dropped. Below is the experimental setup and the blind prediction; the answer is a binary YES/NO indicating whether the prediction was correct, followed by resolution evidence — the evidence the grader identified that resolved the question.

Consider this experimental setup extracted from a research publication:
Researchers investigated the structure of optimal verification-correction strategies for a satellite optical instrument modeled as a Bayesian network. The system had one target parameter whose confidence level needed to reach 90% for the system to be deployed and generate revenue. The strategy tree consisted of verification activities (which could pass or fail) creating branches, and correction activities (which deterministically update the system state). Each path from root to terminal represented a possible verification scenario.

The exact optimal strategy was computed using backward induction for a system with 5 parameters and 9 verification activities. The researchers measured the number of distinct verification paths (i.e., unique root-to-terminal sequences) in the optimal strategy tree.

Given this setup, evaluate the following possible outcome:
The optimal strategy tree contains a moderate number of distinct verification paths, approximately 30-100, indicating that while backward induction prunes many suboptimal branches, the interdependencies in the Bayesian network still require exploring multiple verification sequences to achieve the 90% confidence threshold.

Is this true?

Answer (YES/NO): NO